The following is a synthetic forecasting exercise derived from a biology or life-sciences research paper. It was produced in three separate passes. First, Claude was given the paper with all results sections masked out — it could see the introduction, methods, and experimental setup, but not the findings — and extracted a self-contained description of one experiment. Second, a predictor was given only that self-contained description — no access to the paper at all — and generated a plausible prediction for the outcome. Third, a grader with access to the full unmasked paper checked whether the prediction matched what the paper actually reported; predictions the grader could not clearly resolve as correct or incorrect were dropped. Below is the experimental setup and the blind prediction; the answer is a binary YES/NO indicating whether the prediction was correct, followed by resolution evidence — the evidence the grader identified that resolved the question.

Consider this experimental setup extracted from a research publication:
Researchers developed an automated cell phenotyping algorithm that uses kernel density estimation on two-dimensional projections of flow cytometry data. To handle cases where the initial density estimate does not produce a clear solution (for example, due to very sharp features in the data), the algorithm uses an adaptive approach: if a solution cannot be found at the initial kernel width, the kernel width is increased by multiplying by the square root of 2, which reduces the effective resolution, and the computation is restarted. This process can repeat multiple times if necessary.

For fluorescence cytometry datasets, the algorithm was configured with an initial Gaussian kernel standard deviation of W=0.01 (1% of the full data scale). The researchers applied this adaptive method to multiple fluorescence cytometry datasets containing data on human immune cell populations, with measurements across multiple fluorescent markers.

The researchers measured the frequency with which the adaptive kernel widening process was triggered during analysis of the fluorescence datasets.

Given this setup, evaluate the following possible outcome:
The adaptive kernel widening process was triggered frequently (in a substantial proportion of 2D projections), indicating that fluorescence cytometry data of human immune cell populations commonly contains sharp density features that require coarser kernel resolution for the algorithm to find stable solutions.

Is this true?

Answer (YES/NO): NO